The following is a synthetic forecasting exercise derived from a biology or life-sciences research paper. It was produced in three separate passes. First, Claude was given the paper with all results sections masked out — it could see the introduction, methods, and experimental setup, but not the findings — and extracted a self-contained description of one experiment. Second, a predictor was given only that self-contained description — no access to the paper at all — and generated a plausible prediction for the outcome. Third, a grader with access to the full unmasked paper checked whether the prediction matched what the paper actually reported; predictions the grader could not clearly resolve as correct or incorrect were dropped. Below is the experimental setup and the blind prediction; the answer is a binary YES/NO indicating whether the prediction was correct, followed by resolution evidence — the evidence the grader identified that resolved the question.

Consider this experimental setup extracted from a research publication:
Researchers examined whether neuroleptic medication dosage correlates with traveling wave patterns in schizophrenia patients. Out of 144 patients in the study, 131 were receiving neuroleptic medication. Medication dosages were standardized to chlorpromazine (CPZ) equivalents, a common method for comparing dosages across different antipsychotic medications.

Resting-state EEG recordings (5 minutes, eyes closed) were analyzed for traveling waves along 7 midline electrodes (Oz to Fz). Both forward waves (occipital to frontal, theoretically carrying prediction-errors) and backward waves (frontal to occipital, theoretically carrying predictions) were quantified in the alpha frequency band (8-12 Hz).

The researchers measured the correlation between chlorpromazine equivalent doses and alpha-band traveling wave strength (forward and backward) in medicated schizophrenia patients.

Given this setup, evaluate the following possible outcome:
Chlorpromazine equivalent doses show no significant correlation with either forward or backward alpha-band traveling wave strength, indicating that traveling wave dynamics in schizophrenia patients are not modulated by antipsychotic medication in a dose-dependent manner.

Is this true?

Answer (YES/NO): YES